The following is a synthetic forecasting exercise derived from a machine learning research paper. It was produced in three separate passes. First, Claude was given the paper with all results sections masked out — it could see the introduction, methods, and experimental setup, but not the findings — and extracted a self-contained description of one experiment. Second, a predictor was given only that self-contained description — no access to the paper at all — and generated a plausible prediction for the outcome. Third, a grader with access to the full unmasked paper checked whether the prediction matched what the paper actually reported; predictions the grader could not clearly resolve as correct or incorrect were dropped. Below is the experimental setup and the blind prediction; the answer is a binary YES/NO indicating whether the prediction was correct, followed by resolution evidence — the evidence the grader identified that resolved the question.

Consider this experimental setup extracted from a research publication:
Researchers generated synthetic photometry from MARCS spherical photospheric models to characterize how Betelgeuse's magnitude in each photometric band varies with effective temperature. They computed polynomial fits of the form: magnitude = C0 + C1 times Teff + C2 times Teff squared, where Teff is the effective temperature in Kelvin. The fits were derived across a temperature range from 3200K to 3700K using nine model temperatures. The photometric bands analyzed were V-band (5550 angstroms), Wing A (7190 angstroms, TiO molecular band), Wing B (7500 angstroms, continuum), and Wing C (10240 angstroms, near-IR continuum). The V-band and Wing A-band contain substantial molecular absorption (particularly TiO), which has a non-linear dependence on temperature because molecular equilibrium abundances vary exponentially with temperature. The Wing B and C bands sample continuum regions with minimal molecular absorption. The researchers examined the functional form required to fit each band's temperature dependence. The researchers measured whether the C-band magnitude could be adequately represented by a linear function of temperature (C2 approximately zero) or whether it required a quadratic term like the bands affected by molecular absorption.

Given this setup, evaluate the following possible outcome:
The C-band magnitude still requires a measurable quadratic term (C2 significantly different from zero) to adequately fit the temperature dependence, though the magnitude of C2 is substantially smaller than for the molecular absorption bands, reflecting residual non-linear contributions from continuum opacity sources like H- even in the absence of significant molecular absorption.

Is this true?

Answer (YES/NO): NO